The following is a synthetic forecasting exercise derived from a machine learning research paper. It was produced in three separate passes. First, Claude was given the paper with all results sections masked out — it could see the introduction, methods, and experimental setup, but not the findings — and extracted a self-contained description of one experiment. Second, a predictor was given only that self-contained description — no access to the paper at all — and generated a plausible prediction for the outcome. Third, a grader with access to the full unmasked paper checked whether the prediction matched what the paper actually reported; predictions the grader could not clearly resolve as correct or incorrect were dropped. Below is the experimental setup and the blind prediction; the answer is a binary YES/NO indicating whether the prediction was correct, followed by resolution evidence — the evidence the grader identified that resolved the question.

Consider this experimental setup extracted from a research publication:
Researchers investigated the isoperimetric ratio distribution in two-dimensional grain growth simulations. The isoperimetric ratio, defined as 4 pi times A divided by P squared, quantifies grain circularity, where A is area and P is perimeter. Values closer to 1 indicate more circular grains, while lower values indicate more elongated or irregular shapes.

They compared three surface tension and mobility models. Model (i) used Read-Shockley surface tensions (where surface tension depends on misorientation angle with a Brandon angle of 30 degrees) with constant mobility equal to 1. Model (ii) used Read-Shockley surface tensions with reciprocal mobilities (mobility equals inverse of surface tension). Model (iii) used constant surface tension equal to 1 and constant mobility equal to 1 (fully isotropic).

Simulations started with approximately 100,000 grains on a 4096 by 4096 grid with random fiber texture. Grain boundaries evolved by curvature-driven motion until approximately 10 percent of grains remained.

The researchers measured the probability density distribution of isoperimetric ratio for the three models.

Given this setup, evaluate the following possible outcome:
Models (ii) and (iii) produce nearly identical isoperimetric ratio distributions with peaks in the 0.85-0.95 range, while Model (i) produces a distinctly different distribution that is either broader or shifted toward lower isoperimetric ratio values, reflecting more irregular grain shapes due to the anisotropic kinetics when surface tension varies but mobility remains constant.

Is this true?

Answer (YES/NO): NO